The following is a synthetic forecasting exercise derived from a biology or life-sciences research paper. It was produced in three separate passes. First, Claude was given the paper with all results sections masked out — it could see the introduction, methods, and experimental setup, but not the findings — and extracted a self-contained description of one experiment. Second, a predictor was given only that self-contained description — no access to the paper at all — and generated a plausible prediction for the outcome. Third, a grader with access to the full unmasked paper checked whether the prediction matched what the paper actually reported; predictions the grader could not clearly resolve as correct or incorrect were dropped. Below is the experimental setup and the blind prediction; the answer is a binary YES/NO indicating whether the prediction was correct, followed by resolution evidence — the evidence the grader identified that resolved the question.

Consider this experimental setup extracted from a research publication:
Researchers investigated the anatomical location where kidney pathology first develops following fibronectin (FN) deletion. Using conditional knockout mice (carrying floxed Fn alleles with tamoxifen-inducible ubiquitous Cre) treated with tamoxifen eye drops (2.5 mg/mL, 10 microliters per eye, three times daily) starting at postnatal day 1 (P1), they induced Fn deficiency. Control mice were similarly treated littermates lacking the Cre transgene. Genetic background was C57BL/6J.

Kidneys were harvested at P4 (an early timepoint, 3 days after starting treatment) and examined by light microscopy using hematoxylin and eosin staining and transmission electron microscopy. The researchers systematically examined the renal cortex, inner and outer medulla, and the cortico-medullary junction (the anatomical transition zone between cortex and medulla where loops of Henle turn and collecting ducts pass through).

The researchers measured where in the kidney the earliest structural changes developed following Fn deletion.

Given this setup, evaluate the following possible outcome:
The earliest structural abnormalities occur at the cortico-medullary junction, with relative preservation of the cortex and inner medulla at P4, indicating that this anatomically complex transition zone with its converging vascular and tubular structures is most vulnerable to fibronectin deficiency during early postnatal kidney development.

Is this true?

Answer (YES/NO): YES